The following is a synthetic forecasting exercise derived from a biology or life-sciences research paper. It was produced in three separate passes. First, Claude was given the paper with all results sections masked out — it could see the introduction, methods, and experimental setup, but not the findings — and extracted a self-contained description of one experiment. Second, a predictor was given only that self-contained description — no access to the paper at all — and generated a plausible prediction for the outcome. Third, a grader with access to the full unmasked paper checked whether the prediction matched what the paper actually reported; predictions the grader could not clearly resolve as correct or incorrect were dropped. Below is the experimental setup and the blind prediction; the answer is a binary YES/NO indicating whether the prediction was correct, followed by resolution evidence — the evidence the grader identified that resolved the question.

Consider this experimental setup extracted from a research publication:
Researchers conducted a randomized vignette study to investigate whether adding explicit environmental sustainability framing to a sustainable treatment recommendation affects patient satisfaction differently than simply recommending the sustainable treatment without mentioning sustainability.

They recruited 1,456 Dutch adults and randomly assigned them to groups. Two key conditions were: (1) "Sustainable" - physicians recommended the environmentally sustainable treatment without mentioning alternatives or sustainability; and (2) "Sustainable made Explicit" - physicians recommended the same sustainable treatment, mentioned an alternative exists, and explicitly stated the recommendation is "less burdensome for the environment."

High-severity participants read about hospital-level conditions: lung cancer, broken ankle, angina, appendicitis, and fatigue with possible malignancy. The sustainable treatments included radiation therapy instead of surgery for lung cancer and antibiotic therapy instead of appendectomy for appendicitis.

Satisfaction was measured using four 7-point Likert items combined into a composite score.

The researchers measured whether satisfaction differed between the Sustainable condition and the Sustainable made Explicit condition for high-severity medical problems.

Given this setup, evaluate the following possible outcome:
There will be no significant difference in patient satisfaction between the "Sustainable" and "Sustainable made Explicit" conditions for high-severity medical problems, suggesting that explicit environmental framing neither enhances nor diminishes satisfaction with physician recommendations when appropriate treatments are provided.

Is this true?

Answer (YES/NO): NO